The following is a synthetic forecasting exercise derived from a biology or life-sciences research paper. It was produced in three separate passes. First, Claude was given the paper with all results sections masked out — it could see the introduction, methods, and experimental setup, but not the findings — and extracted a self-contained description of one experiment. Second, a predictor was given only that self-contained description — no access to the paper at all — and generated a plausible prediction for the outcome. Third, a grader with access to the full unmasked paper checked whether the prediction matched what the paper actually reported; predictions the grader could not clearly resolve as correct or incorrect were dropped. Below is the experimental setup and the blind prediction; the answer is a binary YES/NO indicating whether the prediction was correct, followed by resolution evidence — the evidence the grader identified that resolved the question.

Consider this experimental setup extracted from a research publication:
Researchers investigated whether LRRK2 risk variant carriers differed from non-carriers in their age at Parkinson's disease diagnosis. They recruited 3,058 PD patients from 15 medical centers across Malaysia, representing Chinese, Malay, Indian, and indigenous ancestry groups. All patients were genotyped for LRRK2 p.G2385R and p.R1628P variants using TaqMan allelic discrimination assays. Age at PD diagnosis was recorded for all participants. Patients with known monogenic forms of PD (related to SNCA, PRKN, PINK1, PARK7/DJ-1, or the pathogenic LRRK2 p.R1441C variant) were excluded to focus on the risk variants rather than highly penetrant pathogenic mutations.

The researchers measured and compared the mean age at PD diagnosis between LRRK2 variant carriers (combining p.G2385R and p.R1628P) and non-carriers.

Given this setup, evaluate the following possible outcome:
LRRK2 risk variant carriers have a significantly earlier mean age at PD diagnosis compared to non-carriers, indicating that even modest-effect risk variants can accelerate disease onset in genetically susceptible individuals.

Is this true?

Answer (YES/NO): NO